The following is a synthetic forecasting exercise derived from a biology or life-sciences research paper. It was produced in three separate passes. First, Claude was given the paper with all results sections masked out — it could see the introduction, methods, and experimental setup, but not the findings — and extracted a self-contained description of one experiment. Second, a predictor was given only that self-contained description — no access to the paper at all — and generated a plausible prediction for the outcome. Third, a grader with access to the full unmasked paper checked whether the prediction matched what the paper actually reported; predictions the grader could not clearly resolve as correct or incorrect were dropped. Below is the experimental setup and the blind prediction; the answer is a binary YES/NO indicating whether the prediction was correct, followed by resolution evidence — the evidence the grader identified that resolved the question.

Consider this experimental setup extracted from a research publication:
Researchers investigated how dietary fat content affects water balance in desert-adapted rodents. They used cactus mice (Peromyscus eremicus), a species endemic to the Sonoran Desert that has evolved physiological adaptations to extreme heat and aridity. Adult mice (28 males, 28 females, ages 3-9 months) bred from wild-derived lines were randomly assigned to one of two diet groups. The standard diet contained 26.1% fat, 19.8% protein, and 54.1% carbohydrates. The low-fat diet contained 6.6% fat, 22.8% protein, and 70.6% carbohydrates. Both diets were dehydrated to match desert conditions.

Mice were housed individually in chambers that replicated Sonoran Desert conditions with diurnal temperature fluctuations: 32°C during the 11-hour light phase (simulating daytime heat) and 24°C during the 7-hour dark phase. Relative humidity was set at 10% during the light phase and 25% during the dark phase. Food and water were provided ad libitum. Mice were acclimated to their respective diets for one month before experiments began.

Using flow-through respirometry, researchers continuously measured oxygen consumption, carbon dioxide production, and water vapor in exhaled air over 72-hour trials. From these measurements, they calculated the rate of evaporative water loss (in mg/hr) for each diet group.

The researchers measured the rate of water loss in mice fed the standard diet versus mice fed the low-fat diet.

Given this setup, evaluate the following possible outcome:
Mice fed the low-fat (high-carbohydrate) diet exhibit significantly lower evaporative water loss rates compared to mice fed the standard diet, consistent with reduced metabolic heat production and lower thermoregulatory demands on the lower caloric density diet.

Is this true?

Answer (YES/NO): NO